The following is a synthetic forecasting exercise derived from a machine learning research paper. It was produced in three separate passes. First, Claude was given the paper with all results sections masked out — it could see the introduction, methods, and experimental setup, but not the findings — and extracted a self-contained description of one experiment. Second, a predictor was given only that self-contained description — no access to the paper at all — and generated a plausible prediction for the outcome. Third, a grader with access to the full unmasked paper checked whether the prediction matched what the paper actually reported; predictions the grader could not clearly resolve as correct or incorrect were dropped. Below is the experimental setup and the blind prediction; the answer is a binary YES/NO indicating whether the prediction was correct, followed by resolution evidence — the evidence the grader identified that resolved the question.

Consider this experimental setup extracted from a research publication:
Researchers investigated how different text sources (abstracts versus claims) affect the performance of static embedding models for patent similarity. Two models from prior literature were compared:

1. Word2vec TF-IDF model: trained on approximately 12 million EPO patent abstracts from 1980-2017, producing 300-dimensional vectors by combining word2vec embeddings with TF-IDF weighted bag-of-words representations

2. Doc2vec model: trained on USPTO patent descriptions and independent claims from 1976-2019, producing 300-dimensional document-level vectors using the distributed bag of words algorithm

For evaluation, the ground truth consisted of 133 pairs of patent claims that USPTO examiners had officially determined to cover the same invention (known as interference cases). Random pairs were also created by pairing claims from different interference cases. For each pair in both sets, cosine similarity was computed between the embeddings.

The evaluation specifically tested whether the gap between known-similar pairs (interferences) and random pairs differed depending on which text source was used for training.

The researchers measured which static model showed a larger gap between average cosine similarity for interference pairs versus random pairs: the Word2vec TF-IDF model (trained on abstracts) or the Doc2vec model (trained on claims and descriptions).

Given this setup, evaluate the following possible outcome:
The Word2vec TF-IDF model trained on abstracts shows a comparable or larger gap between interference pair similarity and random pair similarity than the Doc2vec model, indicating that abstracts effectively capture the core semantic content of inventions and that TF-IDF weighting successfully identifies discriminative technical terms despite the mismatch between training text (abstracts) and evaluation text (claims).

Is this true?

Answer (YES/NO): YES